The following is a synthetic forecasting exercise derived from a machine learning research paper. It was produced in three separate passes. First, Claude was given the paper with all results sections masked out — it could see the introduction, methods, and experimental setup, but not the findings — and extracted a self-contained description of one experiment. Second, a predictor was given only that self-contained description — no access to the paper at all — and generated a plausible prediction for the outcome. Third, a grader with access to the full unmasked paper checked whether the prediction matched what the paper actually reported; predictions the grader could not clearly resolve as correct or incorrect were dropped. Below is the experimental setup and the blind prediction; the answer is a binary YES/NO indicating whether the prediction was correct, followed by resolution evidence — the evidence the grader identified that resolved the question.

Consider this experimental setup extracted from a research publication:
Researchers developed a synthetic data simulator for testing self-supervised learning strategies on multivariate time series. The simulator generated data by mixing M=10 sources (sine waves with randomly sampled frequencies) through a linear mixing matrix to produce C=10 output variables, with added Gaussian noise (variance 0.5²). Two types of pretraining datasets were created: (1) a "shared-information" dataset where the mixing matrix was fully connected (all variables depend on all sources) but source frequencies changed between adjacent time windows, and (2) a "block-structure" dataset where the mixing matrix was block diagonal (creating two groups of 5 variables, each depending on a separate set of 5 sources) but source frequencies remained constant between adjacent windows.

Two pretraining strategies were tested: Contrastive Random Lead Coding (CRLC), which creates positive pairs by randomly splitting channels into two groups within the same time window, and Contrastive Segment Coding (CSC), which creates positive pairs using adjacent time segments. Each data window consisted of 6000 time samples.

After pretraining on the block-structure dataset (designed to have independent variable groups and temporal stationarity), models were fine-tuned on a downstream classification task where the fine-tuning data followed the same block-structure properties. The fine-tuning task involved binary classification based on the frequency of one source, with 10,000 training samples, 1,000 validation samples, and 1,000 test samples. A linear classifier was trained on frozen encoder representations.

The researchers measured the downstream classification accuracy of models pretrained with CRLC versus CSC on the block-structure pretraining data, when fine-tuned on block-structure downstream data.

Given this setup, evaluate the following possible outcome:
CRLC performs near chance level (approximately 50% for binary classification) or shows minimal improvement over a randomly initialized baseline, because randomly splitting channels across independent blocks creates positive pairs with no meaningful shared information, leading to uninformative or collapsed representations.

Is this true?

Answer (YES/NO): NO